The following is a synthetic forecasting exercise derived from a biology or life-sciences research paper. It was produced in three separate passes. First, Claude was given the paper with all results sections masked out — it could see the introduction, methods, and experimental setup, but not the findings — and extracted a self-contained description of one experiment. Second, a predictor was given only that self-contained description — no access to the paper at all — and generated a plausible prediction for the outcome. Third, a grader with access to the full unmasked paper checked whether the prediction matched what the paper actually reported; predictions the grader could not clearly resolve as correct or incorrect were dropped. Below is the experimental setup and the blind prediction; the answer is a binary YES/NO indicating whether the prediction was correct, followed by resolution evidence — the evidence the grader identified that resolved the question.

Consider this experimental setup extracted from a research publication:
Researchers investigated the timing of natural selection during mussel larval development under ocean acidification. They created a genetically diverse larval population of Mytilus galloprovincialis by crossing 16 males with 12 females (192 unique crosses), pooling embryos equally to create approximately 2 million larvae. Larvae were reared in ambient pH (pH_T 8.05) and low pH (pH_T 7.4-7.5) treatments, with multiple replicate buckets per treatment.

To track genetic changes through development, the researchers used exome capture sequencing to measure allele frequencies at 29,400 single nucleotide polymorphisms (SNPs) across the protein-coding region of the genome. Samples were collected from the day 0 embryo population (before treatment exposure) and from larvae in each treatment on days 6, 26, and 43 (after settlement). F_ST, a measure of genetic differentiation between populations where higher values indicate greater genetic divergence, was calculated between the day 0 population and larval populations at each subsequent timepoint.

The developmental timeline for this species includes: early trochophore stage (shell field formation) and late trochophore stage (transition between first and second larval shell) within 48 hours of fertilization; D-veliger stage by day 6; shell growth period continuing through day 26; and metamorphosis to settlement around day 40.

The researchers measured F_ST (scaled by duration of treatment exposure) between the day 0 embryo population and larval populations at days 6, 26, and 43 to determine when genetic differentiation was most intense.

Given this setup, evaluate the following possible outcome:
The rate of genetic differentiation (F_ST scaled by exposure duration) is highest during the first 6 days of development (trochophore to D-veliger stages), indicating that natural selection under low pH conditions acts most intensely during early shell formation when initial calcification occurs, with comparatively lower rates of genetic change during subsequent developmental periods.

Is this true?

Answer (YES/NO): YES